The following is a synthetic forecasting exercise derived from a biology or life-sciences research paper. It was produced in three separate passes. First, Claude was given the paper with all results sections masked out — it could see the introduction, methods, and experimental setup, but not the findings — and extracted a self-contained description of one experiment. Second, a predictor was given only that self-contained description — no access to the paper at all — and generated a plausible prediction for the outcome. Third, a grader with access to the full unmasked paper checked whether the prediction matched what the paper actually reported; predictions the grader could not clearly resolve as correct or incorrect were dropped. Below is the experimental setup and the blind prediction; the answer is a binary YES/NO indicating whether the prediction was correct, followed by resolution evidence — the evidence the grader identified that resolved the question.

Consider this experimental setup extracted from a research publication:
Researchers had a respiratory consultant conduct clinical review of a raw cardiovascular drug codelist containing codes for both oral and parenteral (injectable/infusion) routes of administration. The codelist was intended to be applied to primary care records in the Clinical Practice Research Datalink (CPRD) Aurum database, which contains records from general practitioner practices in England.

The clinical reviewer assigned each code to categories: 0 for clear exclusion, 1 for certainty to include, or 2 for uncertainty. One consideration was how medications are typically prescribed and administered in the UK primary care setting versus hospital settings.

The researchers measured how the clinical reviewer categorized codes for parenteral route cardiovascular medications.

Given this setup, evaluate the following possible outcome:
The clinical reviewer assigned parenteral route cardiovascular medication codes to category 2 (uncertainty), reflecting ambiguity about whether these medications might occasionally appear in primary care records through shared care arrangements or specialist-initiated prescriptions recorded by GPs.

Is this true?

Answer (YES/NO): NO